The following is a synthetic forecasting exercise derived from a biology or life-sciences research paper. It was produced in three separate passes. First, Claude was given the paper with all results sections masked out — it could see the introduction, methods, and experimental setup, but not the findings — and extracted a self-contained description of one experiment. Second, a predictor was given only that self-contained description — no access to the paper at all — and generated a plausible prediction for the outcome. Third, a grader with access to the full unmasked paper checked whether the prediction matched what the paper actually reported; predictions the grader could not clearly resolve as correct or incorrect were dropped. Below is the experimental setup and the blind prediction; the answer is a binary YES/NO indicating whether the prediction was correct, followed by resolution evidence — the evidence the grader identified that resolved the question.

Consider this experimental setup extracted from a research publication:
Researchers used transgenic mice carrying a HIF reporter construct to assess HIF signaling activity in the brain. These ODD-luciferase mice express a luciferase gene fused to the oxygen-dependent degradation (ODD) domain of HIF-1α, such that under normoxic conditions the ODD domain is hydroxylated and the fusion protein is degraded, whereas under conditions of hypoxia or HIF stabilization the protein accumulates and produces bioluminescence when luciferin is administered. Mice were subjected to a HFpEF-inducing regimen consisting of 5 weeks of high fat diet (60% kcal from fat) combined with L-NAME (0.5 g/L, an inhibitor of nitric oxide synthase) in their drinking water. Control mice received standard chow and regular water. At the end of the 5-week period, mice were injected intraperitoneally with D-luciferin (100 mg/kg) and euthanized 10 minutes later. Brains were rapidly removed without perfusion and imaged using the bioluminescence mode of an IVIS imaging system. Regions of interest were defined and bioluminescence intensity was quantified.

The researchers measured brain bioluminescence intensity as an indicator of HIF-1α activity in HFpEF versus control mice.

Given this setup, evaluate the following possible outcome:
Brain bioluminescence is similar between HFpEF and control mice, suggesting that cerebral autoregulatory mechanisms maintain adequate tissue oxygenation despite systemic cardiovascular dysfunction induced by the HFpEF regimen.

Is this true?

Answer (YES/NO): NO